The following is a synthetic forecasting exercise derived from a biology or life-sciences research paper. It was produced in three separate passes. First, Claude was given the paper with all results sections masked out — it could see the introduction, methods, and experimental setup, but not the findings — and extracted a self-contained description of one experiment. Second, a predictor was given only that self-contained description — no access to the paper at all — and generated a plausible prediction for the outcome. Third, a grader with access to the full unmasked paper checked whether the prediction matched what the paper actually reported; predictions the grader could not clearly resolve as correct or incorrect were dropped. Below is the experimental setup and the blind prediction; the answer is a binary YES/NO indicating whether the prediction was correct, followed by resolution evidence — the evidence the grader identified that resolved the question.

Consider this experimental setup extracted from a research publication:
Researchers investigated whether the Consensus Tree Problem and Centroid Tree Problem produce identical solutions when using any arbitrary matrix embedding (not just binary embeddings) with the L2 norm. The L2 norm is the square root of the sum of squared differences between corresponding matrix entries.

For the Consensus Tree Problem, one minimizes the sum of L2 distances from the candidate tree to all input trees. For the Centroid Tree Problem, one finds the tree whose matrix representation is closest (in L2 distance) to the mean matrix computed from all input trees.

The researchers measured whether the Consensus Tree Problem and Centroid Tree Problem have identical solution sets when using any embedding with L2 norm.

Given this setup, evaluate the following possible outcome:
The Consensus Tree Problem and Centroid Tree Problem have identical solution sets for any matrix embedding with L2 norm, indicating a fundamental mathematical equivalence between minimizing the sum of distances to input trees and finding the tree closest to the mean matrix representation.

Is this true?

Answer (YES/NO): YES